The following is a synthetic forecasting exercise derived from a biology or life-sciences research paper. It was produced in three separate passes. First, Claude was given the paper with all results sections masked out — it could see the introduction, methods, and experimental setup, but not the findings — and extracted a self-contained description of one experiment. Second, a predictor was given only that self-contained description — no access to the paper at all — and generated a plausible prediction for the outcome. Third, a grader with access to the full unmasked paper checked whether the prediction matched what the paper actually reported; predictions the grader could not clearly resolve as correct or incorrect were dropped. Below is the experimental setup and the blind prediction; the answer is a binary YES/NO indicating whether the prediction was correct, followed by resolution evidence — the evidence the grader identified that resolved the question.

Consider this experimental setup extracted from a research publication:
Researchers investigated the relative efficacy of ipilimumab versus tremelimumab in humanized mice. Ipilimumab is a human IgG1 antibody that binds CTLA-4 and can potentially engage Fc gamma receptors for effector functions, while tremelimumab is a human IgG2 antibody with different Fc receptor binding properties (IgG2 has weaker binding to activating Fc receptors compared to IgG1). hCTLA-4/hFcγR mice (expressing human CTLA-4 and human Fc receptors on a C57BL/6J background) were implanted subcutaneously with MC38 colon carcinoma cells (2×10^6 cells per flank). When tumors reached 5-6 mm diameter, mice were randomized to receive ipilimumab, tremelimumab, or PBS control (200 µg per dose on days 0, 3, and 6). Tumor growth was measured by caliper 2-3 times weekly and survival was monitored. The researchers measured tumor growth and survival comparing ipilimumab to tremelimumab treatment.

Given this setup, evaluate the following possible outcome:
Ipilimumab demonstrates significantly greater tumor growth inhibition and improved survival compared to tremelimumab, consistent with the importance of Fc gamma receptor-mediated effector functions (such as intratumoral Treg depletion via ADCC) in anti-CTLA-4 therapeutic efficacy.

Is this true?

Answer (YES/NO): NO